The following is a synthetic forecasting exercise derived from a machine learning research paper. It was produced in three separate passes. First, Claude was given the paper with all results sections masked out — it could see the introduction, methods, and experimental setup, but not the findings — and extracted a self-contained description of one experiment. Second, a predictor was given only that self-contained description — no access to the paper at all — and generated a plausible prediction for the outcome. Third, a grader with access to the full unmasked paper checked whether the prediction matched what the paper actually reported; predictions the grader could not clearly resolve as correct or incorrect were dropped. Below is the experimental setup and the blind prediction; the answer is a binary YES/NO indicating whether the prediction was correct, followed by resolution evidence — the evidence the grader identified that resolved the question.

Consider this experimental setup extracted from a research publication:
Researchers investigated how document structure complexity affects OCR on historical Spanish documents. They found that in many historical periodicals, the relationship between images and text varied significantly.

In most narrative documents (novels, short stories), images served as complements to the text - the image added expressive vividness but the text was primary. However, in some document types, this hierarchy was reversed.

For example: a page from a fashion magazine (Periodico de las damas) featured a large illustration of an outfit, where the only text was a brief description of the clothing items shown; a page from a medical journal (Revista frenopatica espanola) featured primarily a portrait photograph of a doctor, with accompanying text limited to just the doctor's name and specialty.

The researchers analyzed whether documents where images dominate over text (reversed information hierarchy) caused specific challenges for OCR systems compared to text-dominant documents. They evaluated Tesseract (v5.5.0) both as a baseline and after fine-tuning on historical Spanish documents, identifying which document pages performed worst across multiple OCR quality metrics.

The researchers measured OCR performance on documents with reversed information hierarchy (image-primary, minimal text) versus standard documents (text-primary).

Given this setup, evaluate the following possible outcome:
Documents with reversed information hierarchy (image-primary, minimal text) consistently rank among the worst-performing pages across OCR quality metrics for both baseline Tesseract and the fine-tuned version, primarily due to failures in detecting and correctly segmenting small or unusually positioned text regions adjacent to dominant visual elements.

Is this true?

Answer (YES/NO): NO